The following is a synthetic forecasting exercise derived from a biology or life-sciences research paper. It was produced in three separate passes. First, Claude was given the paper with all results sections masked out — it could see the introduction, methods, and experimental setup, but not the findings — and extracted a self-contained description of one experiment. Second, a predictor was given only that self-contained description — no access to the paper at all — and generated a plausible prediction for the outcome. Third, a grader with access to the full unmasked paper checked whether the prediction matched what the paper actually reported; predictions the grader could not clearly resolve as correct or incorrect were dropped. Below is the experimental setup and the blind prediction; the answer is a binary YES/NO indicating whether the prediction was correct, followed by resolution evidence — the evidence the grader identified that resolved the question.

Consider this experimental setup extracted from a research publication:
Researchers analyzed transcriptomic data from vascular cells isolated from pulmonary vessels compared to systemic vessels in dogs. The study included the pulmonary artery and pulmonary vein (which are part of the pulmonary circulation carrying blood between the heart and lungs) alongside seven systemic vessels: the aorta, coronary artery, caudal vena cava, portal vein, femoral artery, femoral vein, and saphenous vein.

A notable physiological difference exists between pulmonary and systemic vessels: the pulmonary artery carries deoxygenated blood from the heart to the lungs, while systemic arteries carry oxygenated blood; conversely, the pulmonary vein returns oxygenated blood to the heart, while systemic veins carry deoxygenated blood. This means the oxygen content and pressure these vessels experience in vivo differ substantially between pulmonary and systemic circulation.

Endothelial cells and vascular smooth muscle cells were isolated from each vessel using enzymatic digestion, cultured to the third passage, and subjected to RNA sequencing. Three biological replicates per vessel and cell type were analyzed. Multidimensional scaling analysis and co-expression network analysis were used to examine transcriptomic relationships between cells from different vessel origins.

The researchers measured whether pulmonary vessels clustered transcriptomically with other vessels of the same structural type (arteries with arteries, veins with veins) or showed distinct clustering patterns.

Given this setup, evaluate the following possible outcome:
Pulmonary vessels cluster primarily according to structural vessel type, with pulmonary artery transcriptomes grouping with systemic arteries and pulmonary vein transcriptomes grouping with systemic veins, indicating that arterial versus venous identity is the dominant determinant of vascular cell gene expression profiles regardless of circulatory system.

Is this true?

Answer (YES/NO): NO